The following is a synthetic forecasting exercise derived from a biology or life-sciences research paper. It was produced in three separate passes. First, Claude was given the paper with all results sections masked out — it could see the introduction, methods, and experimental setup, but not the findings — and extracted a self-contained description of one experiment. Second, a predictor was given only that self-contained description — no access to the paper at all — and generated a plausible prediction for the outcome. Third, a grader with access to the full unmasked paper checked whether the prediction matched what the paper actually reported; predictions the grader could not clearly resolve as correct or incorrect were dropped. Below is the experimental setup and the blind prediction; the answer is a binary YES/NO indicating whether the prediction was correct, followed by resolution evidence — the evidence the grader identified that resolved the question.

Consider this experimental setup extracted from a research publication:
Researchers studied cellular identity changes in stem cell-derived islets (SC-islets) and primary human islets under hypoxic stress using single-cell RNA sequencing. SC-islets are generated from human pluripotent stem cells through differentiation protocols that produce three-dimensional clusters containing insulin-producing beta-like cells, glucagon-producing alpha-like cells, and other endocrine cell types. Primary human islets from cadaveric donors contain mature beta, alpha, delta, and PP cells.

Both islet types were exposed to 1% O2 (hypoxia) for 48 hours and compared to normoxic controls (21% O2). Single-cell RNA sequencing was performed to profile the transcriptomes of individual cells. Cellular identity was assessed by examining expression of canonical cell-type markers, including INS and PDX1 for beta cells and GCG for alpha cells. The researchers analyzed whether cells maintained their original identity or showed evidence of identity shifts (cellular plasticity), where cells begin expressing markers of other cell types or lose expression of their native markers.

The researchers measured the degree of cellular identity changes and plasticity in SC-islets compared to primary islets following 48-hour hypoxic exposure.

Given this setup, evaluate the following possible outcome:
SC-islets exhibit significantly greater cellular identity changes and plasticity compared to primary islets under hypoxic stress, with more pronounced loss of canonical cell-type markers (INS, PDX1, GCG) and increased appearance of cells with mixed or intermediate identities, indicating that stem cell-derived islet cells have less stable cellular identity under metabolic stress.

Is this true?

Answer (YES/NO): NO